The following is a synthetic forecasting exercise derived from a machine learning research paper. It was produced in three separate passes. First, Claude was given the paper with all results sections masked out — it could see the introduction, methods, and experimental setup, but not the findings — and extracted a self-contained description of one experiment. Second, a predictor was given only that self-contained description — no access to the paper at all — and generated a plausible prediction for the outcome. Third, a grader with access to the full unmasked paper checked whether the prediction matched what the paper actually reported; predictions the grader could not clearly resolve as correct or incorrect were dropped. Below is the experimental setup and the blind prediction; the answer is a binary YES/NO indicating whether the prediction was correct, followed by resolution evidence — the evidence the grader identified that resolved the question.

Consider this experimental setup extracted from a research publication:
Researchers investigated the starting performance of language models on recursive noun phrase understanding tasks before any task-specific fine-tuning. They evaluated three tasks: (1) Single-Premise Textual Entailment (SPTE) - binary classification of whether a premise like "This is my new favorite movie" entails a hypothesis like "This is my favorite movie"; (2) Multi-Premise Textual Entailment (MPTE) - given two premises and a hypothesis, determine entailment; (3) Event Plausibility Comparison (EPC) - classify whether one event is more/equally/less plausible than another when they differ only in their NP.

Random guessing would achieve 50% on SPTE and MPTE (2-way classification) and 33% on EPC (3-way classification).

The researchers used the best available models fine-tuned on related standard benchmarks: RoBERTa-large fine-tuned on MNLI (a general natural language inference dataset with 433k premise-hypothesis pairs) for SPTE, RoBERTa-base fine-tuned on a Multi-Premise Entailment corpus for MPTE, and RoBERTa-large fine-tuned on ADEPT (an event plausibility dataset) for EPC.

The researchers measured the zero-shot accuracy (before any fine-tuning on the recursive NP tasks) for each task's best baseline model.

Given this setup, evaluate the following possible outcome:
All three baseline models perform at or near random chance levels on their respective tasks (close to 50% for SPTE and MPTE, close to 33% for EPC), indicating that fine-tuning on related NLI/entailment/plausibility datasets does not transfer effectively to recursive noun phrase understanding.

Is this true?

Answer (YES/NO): NO